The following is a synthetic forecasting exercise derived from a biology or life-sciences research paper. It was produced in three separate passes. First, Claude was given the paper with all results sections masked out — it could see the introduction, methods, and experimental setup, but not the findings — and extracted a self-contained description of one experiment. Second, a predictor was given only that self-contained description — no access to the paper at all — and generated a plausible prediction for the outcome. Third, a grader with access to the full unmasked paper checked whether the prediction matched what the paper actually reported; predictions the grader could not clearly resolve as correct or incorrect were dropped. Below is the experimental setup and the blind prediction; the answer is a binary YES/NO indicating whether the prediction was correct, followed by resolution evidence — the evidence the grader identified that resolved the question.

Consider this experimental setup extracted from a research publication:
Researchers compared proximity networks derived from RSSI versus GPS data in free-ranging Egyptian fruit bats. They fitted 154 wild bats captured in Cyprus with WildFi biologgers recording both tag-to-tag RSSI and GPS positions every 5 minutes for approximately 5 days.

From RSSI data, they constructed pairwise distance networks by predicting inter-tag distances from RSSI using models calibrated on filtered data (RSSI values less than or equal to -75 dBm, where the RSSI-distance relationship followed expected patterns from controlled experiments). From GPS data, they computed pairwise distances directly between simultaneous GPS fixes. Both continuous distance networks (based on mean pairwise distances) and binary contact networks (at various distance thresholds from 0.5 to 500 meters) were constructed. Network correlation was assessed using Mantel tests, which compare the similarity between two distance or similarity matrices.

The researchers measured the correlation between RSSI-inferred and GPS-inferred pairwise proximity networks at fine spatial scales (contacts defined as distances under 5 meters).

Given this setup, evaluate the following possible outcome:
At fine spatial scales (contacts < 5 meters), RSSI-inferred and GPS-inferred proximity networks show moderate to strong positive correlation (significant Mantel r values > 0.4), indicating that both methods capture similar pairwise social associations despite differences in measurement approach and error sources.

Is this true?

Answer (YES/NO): NO